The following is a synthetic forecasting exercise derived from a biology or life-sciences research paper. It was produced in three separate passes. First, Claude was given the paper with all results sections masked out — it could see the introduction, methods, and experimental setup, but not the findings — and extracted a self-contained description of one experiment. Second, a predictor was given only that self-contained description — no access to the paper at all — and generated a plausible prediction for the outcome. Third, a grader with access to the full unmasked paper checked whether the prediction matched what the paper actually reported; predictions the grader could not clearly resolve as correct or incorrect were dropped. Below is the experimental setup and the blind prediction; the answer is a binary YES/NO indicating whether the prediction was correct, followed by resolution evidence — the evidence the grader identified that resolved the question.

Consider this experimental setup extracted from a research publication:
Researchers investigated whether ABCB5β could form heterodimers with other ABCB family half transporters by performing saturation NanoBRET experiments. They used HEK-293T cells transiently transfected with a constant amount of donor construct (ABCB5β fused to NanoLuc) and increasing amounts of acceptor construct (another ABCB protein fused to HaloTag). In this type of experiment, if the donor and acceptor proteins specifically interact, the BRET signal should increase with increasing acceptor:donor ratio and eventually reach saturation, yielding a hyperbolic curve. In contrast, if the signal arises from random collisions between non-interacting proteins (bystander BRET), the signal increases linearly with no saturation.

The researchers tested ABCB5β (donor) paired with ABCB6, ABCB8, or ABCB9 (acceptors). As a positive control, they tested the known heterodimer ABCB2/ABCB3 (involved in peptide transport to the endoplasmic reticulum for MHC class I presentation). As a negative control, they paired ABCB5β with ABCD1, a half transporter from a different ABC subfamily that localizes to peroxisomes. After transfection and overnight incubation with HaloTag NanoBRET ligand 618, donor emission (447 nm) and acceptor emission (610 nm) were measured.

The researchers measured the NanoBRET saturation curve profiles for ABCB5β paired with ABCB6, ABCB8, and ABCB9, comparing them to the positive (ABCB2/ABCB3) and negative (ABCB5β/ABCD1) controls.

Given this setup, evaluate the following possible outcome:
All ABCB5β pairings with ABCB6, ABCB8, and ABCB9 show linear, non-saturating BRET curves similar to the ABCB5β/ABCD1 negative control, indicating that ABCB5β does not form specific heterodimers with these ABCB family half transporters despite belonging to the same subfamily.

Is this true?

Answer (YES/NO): NO